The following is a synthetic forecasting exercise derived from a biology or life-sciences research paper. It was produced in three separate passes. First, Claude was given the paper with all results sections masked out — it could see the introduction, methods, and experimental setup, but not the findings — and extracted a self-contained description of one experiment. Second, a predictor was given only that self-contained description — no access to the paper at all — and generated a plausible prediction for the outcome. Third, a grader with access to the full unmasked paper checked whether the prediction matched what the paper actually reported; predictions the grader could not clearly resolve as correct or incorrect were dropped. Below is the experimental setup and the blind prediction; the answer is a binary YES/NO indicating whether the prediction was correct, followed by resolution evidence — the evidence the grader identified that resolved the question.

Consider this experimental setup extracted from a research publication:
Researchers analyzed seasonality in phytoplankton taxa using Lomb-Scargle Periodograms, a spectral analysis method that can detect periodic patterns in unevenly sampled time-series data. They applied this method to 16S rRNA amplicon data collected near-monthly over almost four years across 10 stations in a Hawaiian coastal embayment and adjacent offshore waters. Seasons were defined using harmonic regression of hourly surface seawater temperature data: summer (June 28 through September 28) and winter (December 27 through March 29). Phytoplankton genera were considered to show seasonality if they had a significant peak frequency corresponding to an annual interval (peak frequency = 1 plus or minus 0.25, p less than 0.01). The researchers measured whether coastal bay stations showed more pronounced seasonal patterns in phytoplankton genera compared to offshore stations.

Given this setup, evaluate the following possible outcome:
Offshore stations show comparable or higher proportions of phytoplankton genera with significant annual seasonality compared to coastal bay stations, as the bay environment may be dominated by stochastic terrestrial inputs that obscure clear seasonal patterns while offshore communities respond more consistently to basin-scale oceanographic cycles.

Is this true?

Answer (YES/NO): NO